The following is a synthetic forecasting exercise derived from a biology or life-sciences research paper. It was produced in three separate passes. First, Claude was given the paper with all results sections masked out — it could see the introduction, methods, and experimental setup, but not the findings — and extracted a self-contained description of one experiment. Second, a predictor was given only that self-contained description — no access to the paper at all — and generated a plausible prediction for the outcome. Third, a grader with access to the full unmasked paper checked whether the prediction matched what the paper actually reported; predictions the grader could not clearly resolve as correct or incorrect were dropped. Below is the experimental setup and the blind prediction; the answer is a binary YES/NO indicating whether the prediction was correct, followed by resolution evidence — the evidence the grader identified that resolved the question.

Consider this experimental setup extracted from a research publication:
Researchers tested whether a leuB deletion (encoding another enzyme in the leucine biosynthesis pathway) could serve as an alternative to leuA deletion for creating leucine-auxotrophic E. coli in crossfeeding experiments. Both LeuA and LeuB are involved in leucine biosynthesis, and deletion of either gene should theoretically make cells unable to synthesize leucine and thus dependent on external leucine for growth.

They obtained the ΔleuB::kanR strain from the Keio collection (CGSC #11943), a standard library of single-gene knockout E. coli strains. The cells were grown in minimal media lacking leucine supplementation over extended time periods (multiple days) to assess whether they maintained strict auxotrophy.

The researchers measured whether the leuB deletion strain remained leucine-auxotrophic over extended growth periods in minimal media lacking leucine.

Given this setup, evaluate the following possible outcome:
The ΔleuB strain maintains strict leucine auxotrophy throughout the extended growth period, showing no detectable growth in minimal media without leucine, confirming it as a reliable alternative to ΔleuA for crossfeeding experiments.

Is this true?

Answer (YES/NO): NO